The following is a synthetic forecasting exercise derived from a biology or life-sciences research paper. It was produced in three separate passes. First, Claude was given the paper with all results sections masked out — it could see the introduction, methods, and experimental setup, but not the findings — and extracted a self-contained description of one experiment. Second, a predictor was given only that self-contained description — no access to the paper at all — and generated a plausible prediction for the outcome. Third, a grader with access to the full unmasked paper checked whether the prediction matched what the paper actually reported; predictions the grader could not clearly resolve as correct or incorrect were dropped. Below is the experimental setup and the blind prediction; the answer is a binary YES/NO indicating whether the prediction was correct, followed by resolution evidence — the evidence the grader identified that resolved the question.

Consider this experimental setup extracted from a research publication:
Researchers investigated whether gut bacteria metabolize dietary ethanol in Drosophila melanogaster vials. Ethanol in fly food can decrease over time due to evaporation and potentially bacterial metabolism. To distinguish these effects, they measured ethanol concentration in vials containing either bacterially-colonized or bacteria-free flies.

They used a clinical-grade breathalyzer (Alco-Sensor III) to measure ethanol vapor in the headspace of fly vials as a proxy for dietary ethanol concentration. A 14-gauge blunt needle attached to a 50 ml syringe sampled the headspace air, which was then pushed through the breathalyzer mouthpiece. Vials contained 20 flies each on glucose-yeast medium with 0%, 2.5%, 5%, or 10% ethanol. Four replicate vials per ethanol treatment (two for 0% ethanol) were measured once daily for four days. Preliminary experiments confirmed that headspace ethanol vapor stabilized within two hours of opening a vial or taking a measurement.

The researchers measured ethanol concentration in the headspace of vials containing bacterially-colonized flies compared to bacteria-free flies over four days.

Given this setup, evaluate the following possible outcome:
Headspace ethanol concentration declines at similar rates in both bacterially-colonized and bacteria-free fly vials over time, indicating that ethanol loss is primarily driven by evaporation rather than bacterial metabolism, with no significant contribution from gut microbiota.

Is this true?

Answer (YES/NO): NO